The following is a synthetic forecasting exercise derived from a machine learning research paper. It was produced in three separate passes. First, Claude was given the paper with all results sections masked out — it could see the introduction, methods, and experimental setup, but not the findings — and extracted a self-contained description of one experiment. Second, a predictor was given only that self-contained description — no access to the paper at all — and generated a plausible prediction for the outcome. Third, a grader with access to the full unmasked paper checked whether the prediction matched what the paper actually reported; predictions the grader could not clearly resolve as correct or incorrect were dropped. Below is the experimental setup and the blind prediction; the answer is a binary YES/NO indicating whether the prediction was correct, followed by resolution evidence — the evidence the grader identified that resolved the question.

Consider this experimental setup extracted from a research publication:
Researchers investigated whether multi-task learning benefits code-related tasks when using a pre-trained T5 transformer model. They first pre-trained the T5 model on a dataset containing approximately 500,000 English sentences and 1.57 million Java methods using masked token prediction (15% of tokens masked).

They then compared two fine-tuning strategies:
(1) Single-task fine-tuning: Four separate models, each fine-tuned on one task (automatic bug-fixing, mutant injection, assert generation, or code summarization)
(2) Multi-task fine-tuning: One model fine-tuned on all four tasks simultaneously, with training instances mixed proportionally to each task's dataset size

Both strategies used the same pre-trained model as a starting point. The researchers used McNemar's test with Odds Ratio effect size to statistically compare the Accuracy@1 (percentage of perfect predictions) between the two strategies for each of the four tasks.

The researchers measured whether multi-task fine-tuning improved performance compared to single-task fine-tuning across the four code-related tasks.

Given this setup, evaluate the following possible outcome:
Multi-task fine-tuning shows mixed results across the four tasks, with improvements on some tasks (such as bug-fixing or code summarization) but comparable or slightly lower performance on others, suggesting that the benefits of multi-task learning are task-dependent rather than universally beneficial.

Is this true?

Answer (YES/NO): NO